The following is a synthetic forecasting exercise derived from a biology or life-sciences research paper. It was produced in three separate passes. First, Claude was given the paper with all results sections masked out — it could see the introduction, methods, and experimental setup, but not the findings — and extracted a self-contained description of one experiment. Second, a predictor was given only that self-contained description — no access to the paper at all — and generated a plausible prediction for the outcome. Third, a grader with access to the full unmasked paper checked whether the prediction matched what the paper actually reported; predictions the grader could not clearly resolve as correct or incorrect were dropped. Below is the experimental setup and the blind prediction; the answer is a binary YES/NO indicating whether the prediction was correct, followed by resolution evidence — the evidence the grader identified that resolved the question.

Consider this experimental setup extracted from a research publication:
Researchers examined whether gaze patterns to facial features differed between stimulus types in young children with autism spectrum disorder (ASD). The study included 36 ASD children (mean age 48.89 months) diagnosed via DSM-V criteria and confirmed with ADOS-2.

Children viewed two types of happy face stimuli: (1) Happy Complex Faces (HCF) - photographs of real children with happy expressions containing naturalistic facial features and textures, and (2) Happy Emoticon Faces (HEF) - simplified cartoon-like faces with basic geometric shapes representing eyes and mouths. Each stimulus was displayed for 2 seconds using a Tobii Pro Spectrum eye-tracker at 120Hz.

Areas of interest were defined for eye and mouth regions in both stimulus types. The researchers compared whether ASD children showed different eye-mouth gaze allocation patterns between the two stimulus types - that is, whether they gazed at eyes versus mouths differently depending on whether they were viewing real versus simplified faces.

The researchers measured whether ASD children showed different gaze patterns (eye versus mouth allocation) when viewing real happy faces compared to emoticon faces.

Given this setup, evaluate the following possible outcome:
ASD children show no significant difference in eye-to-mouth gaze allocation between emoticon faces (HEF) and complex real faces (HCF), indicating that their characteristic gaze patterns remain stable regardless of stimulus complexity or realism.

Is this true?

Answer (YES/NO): YES